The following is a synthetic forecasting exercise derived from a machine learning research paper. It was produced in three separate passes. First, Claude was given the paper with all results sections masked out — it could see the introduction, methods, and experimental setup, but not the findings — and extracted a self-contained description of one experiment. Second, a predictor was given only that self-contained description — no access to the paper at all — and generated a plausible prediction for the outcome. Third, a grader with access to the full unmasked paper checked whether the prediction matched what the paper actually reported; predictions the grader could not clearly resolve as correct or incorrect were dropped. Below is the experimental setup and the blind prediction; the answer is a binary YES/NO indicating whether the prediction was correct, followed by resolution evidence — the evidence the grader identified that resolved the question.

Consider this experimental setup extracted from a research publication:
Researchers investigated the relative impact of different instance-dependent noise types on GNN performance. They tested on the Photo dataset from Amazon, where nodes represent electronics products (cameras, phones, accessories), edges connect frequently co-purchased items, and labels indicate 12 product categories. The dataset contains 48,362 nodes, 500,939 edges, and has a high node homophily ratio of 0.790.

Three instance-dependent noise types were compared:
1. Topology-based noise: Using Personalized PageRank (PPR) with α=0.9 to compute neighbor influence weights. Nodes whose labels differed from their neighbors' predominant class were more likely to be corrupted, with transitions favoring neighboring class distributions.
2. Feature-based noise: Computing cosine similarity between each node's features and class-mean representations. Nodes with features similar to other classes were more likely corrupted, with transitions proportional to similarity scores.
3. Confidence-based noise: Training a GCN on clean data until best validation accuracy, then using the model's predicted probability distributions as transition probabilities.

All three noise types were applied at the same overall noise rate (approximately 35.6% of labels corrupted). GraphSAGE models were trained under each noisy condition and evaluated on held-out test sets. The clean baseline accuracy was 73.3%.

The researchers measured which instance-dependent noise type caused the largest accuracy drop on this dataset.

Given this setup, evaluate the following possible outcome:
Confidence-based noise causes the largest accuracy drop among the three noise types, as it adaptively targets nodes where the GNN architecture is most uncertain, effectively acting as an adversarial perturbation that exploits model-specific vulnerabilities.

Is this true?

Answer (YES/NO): YES